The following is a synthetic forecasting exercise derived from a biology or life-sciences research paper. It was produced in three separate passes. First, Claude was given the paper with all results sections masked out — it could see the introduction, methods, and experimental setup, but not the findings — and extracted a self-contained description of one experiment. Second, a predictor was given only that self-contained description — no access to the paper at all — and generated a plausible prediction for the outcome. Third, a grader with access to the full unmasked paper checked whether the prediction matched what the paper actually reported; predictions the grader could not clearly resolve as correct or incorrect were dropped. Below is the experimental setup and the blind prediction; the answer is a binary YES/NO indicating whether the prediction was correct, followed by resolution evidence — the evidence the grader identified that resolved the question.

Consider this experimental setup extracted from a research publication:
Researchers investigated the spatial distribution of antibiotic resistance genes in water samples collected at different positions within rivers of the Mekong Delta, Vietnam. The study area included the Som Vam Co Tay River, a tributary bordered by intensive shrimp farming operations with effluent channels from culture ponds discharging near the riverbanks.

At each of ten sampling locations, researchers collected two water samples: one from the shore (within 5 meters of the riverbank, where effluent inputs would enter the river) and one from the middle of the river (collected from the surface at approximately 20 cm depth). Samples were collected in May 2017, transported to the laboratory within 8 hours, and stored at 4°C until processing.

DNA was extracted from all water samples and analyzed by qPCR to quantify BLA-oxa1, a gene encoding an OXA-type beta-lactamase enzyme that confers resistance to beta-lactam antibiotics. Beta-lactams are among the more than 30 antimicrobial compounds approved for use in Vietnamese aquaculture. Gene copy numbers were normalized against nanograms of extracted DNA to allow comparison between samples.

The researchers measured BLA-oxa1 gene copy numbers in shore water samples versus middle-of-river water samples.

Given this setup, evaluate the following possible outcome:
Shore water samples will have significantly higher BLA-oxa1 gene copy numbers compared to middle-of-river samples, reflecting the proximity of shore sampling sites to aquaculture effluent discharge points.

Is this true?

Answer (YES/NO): YES